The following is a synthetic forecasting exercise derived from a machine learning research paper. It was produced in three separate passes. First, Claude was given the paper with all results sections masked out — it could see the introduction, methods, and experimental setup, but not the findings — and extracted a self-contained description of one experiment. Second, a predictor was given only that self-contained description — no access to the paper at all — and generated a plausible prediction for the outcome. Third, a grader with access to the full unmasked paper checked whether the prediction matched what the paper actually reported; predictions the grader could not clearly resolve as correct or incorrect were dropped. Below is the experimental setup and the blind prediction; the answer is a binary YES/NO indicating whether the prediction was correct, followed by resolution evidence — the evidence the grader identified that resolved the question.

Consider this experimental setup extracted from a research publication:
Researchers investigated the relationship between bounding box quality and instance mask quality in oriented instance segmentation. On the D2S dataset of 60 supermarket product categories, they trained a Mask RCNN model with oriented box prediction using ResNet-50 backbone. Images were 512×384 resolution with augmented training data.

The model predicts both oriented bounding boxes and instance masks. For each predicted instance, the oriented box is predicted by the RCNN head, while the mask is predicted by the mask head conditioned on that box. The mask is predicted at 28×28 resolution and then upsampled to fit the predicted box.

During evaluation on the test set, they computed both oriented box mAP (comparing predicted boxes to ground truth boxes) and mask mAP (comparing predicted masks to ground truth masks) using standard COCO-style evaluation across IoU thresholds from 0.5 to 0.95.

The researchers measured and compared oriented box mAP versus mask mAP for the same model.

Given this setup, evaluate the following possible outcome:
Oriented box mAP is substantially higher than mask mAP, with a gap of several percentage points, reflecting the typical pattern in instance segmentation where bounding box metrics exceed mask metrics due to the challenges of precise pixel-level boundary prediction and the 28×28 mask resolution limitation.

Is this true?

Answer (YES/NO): NO